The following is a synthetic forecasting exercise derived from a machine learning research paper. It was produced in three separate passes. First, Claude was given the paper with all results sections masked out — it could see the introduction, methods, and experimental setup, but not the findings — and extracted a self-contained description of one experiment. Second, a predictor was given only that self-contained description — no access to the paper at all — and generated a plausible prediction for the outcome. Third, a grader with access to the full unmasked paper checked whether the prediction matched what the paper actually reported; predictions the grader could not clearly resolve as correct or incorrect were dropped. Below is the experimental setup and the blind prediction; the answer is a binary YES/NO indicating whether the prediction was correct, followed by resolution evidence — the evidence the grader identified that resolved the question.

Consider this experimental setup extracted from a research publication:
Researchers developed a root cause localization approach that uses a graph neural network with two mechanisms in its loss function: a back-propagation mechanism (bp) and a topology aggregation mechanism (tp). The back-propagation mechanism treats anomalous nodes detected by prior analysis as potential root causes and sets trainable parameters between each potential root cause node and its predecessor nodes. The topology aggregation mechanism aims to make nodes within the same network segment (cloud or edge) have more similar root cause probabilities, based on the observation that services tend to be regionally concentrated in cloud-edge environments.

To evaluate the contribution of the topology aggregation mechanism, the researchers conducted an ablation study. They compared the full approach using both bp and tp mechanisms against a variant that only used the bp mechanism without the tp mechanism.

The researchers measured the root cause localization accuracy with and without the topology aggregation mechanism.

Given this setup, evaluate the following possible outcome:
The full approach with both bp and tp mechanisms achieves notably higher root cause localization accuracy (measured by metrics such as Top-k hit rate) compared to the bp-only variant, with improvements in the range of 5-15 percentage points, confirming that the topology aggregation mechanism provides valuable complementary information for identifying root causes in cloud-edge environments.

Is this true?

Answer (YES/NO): NO